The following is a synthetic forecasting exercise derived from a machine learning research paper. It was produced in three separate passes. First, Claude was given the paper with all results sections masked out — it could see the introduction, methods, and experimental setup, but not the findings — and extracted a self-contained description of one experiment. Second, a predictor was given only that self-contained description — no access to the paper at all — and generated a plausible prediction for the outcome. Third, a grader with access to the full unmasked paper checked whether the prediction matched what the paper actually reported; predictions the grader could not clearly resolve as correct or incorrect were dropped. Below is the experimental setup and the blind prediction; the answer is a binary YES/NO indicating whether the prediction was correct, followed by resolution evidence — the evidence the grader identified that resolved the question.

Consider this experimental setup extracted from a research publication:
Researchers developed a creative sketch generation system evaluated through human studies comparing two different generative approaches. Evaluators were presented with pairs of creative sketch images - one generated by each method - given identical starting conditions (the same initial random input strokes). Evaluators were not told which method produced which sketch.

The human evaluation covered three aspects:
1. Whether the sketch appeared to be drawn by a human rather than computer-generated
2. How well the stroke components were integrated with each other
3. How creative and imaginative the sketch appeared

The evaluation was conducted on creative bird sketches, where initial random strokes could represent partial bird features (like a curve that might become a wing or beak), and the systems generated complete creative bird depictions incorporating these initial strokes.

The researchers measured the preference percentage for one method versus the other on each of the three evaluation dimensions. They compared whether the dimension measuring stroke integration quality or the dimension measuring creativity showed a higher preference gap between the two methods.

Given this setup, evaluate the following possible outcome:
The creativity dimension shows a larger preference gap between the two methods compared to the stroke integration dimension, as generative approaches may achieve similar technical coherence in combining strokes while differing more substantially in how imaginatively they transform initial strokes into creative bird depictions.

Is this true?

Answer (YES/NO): NO